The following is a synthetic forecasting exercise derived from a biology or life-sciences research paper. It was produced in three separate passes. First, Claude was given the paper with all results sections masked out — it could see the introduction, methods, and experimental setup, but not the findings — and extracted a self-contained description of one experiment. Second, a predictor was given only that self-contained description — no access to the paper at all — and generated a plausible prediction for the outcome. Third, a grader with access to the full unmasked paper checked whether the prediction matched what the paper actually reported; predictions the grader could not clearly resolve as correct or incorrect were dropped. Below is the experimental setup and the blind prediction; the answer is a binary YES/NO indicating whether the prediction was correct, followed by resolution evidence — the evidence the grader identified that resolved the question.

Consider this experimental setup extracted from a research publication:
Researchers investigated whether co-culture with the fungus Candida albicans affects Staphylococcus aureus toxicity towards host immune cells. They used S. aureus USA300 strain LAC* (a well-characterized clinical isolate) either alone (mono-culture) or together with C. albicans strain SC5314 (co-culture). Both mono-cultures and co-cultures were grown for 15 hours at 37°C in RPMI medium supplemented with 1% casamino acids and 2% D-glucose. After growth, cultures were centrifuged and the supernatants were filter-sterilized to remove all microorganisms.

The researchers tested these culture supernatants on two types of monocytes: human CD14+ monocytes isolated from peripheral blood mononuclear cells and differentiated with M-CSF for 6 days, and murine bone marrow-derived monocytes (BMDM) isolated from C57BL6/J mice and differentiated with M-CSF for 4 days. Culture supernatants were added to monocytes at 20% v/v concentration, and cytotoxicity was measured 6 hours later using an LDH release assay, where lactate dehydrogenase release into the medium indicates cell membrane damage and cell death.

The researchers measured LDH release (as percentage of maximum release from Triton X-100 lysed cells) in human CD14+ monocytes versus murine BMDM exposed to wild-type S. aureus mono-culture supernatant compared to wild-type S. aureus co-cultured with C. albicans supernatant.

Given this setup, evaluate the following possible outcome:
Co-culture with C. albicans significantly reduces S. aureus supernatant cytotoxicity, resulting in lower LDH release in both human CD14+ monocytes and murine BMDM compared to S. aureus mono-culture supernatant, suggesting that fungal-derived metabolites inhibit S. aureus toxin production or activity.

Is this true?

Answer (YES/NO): NO